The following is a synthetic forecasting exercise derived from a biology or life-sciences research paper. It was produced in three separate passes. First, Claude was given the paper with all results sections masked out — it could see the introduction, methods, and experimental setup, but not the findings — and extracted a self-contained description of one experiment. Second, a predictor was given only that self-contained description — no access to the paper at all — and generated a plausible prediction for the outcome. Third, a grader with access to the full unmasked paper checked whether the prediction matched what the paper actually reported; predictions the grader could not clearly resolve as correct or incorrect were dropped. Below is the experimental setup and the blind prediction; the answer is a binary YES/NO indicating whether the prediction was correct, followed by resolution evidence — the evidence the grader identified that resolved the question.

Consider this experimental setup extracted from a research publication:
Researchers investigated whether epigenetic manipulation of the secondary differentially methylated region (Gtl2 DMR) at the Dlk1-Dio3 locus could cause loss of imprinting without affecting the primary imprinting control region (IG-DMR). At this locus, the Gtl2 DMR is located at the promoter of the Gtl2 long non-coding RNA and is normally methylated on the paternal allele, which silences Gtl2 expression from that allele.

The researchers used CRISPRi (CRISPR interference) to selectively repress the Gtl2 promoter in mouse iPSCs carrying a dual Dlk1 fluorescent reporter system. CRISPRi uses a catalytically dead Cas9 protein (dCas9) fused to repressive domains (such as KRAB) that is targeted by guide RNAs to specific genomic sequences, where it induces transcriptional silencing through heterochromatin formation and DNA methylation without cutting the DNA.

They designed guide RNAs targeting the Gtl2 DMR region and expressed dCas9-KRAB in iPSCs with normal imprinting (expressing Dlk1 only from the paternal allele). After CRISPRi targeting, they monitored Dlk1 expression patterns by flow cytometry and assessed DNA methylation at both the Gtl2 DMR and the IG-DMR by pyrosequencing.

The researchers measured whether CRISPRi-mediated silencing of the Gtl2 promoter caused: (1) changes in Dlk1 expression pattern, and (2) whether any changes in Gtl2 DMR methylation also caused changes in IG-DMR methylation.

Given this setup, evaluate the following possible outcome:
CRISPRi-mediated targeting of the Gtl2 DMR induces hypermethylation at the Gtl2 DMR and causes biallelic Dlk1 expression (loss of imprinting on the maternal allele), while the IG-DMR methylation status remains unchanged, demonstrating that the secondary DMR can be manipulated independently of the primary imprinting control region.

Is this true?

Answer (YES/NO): YES